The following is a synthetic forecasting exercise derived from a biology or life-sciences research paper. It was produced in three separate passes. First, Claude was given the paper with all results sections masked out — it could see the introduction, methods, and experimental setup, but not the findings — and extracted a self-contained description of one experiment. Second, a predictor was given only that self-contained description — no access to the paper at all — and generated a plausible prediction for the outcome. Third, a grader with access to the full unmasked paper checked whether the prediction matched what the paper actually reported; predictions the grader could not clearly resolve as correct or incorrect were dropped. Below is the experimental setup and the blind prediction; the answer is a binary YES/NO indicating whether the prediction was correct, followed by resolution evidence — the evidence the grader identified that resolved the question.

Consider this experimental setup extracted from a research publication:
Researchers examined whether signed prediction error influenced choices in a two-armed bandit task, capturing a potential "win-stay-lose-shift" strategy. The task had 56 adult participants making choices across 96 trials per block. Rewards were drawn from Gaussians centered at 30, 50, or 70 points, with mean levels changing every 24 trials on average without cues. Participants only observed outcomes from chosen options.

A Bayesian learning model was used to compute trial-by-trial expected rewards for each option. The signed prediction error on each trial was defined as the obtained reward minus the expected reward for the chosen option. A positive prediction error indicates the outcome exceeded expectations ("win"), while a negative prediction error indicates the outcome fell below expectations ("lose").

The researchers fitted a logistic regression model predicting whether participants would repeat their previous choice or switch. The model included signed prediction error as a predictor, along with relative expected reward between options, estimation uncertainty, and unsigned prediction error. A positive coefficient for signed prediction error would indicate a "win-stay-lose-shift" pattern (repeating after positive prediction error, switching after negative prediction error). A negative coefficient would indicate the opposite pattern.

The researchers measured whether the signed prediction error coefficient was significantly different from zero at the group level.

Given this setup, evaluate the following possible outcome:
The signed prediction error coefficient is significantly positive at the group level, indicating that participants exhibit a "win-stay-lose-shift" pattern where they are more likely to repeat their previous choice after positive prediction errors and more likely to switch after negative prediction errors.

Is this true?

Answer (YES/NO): YES